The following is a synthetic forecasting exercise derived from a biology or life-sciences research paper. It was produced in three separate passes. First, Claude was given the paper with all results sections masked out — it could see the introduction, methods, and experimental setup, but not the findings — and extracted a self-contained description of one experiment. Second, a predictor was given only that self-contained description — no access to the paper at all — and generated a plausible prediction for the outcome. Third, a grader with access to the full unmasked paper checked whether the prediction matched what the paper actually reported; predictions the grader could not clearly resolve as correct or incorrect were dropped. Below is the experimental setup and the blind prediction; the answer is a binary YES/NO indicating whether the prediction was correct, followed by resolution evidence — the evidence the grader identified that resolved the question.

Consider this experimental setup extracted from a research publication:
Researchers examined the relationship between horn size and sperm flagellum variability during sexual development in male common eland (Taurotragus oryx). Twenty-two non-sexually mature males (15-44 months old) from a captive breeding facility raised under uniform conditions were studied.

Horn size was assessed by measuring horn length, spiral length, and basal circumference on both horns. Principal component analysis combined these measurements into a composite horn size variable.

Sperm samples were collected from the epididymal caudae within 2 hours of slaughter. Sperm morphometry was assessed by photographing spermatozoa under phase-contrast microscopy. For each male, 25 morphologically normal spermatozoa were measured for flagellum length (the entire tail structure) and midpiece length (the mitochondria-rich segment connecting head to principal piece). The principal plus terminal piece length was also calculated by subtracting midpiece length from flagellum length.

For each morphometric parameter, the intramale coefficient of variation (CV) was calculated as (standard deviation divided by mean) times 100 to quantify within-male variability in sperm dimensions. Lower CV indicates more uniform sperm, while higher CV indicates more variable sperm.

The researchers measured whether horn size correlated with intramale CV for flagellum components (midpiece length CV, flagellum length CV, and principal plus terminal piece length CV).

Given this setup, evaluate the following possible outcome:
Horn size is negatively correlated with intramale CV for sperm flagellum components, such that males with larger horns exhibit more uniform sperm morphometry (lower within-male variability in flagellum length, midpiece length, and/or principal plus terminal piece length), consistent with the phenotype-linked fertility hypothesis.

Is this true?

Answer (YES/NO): NO